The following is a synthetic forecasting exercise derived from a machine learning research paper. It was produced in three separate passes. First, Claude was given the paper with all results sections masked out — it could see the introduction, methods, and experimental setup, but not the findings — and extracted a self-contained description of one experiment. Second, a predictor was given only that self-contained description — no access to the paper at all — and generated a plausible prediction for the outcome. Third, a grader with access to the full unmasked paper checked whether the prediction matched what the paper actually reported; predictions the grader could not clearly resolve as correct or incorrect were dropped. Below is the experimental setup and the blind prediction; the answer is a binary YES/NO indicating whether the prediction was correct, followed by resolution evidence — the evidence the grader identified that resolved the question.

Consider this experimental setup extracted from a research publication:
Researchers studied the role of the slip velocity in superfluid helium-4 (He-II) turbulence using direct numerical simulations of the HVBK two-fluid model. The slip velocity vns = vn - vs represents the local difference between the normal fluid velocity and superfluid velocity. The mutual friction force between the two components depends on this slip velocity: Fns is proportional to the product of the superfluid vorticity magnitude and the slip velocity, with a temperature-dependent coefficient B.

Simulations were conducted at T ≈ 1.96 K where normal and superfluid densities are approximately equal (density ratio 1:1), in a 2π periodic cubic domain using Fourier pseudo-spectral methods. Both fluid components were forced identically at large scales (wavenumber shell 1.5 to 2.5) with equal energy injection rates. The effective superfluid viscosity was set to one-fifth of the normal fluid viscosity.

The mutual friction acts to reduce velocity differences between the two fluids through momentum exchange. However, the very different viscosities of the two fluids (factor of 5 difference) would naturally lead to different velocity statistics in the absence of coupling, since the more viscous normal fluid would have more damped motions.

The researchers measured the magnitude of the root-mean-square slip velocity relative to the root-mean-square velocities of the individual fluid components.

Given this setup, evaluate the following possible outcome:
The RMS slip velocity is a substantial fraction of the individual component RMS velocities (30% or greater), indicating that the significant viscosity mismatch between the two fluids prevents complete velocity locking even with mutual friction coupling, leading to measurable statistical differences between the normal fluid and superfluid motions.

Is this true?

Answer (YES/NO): NO